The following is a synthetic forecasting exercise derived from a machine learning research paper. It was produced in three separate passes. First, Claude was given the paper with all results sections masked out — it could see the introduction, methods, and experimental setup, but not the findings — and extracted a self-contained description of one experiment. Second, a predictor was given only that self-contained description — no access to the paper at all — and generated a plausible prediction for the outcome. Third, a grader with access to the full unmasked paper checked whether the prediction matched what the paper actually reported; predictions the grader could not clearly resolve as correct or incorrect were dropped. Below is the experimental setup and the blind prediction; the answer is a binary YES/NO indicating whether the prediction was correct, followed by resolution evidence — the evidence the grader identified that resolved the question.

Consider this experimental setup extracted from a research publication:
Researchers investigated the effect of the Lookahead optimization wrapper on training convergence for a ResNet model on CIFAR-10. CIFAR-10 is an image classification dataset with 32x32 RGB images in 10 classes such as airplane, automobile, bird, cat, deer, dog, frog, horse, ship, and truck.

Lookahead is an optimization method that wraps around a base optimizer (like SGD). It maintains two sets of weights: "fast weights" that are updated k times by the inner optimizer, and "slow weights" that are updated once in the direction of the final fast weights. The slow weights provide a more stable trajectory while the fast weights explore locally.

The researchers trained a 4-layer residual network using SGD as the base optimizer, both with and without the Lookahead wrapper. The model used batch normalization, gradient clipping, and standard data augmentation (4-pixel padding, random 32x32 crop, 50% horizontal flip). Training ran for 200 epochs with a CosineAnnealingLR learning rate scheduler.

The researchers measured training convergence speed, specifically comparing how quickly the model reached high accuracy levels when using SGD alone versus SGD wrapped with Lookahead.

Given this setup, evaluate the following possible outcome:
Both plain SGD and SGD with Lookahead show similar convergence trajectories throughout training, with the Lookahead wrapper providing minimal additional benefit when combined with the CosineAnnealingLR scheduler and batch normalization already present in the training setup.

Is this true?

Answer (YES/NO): NO